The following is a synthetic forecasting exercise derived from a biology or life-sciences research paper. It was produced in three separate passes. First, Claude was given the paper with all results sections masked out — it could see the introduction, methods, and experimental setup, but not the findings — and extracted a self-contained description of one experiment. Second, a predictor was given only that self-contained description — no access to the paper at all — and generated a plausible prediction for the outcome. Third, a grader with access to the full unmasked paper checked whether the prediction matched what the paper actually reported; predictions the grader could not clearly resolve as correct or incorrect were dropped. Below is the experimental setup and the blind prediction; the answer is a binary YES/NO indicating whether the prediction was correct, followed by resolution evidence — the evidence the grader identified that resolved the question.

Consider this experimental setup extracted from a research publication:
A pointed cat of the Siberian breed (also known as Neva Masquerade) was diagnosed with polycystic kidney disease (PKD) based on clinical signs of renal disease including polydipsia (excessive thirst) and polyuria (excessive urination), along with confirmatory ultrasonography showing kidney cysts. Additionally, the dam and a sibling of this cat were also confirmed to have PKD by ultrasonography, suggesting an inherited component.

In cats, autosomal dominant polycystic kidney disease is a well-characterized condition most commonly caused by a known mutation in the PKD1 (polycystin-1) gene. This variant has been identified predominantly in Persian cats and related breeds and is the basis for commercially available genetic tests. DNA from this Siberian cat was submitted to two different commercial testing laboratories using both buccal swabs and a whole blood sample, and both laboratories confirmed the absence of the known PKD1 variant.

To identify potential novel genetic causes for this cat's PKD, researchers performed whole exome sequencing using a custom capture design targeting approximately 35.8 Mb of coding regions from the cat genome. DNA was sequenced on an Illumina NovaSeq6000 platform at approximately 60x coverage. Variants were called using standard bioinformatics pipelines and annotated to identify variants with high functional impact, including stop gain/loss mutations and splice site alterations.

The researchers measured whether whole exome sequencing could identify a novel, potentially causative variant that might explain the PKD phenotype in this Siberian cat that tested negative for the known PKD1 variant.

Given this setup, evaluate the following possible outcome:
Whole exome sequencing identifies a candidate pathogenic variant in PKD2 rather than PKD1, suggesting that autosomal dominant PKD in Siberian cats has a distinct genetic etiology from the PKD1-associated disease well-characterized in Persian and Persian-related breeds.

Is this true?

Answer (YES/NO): YES